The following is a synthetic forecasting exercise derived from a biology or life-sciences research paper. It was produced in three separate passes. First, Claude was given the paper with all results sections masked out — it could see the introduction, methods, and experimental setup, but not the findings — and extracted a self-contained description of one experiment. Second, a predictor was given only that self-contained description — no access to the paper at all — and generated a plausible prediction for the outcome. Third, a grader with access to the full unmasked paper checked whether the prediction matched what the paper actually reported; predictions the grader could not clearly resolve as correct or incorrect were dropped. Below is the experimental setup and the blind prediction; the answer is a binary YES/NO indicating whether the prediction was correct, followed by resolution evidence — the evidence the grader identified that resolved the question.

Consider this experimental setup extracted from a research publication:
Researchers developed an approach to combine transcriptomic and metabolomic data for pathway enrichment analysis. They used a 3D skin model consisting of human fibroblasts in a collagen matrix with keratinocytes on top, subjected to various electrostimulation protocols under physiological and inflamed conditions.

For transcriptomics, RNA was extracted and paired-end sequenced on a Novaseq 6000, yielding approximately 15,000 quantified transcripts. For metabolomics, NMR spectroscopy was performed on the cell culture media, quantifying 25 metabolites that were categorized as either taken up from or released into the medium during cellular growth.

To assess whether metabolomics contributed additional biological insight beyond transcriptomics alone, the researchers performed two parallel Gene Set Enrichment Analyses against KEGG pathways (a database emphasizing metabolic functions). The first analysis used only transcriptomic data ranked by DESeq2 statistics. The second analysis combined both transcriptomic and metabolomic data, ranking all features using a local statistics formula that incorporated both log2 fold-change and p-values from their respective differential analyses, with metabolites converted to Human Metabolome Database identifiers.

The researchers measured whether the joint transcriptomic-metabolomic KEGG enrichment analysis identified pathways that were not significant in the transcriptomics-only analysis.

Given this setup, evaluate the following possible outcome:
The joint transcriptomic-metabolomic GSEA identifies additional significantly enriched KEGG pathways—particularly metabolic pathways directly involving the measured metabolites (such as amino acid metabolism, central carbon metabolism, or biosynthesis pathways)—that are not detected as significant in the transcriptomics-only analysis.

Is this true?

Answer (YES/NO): YES